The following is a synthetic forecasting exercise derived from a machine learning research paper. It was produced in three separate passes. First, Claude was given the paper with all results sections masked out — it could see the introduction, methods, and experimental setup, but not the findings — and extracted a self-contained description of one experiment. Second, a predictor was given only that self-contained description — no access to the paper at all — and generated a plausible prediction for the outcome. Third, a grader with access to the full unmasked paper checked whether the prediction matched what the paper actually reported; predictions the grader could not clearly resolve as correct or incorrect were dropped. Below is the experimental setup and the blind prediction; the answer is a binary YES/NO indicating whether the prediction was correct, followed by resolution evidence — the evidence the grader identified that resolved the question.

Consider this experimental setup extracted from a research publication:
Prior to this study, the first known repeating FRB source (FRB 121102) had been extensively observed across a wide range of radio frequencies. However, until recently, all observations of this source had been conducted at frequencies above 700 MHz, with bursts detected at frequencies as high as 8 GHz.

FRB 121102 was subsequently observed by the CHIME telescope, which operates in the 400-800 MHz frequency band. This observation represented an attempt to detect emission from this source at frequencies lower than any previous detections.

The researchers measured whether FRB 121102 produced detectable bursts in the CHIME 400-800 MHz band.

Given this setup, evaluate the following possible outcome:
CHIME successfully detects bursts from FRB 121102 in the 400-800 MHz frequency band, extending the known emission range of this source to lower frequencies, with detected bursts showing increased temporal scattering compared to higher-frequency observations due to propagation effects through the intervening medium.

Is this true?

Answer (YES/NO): NO